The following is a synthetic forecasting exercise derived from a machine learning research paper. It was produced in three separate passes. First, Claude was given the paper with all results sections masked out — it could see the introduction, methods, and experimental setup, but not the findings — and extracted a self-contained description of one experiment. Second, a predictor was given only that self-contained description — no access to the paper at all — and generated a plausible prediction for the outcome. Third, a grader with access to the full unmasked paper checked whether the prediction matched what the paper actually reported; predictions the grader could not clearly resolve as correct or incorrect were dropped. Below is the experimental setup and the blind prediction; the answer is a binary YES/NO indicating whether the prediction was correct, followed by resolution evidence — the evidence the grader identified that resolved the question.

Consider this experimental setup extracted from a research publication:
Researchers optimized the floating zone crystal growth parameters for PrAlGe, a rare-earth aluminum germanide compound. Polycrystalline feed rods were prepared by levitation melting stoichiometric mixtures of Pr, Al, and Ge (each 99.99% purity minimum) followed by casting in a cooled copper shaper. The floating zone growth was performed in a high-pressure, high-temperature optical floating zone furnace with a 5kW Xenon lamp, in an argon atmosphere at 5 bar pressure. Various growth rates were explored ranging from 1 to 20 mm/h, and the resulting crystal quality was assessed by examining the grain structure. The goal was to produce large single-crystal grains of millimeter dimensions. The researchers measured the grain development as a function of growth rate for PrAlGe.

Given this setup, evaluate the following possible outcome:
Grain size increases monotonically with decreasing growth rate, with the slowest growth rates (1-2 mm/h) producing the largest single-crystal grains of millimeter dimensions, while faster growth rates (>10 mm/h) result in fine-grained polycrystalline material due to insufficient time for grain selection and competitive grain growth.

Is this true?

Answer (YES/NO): NO